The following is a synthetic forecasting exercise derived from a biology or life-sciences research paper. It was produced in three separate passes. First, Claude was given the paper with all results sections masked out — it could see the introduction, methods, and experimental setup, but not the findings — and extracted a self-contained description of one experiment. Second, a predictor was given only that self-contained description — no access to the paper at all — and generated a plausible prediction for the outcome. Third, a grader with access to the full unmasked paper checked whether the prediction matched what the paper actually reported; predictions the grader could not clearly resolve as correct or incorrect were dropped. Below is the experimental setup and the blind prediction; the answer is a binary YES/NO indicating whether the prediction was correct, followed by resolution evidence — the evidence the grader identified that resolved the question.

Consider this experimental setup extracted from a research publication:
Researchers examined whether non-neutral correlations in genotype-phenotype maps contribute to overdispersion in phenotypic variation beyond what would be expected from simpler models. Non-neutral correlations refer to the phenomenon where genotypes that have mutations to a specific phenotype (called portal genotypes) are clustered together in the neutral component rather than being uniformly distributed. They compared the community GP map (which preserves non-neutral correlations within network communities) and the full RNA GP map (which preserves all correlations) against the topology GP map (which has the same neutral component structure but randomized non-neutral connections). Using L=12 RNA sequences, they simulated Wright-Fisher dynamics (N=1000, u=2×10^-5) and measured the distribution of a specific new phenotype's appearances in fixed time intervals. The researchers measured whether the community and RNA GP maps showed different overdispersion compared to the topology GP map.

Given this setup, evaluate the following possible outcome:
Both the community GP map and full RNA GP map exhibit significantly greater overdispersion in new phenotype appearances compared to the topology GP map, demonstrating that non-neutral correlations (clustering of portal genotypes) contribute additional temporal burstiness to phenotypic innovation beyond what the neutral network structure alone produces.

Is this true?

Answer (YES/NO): YES